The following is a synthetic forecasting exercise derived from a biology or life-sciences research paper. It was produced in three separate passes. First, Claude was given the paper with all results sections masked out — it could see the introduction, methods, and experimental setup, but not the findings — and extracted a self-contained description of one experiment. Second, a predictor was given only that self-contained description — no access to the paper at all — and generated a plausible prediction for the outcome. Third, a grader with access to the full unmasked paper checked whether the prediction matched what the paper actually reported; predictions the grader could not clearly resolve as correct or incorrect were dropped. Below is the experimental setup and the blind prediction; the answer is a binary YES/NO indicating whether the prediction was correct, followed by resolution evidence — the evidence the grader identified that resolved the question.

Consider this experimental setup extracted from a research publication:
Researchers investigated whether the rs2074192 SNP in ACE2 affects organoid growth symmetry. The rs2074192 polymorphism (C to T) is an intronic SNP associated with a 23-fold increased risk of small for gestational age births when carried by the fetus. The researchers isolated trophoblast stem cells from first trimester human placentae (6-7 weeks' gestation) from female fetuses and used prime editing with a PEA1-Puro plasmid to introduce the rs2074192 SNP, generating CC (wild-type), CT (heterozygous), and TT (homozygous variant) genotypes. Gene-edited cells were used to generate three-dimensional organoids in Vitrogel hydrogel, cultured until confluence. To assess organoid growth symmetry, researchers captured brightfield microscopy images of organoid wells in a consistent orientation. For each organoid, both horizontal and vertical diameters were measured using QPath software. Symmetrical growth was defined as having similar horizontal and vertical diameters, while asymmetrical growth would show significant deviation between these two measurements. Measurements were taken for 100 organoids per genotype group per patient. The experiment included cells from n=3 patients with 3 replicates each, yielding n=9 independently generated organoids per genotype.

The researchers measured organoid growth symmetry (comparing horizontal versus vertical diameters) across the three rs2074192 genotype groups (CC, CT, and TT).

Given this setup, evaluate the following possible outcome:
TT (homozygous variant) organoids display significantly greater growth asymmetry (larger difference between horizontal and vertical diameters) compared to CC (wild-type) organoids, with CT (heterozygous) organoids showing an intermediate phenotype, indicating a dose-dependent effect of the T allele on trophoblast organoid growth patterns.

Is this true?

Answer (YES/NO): NO